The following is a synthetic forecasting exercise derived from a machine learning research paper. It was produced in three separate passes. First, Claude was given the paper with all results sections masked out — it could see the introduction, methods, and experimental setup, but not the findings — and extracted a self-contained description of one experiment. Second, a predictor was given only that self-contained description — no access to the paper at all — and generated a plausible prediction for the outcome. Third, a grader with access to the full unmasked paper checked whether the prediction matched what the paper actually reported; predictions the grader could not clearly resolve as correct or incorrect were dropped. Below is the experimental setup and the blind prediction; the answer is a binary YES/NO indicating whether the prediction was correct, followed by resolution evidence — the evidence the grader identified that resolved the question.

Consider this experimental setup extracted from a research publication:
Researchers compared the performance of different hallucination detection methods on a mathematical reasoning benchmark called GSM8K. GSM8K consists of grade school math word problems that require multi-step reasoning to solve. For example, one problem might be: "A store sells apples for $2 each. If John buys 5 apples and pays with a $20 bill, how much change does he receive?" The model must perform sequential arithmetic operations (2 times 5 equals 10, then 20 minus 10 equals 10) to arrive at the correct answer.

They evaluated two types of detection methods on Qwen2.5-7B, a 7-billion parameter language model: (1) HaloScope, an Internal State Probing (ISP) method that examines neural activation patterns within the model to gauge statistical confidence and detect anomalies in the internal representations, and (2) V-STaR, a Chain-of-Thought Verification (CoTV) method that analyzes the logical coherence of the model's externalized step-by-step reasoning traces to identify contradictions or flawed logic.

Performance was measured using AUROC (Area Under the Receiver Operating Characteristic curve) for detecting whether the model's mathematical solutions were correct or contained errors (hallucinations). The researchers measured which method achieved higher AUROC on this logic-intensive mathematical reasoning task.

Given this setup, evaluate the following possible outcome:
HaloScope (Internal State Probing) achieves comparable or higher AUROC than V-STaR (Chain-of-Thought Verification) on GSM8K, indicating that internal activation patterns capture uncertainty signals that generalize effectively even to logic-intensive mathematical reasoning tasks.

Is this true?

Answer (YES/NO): NO